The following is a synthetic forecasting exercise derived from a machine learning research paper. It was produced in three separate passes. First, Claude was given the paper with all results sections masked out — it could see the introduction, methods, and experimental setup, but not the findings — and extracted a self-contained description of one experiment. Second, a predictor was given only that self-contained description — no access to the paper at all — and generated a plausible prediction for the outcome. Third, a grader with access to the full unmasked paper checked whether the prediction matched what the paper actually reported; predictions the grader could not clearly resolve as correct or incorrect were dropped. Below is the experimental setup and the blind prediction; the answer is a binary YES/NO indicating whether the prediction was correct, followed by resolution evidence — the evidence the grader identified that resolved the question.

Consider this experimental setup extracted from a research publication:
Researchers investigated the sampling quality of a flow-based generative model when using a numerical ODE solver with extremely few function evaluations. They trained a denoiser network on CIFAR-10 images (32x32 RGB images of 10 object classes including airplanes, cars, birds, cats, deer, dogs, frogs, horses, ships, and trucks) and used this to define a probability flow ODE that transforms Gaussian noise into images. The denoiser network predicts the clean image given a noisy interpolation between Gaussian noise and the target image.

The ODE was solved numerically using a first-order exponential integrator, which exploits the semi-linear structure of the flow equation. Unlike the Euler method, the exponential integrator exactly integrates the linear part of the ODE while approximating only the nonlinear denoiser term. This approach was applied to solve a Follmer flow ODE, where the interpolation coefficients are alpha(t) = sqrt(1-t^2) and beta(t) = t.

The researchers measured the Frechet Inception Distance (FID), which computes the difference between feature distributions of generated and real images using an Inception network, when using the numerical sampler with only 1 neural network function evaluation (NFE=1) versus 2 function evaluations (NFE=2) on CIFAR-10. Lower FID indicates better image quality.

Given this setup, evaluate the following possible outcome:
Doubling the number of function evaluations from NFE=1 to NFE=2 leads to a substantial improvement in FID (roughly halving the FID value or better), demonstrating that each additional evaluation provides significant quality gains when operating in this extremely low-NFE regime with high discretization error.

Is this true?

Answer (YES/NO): NO